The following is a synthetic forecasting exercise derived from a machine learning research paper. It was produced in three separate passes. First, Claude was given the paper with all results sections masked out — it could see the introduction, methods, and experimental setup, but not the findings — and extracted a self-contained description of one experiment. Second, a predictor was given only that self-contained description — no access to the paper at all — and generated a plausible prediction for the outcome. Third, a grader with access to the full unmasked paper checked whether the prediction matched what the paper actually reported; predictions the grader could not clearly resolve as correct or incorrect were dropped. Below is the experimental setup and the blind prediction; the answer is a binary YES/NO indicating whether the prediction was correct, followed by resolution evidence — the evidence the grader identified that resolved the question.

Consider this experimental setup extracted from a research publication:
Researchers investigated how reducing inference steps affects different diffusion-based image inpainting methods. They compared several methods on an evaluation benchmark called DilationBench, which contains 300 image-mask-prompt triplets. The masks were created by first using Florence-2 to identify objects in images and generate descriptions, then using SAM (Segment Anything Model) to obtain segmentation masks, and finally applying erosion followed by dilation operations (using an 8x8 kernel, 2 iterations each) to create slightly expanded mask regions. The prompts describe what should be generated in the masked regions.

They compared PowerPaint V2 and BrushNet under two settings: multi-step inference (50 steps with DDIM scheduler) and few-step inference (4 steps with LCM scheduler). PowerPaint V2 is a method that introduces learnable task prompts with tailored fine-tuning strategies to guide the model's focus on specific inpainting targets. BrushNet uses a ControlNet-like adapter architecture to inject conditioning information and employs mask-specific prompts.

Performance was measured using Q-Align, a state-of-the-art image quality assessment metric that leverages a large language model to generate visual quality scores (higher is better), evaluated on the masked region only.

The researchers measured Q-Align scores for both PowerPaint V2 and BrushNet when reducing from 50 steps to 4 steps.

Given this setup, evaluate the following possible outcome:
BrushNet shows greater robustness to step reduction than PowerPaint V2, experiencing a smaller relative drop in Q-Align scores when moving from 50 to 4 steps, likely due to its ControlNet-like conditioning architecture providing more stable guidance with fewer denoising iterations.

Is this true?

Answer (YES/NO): YES